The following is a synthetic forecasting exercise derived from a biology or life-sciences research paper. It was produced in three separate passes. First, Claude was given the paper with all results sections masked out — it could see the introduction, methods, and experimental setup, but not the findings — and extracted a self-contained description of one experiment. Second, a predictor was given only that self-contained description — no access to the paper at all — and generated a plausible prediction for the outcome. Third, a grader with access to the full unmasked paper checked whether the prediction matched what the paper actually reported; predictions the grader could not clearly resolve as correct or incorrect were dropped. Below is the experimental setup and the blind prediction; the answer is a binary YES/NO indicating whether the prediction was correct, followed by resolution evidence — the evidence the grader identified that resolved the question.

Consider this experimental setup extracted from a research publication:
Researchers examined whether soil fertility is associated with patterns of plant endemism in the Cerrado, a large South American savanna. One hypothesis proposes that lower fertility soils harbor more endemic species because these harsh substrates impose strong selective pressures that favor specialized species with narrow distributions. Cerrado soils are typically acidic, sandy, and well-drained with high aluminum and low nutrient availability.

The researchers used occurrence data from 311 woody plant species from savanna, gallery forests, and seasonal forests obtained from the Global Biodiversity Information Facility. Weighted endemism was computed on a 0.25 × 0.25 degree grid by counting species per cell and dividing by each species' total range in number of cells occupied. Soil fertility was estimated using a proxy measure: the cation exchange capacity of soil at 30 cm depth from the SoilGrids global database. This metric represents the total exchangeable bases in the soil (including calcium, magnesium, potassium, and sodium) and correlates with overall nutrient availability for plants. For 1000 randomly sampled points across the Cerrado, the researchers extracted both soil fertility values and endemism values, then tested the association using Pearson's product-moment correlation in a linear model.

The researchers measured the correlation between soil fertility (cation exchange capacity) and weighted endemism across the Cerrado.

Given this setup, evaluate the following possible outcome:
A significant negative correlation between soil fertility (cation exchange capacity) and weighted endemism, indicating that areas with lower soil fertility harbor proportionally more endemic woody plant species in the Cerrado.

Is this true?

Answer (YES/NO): NO